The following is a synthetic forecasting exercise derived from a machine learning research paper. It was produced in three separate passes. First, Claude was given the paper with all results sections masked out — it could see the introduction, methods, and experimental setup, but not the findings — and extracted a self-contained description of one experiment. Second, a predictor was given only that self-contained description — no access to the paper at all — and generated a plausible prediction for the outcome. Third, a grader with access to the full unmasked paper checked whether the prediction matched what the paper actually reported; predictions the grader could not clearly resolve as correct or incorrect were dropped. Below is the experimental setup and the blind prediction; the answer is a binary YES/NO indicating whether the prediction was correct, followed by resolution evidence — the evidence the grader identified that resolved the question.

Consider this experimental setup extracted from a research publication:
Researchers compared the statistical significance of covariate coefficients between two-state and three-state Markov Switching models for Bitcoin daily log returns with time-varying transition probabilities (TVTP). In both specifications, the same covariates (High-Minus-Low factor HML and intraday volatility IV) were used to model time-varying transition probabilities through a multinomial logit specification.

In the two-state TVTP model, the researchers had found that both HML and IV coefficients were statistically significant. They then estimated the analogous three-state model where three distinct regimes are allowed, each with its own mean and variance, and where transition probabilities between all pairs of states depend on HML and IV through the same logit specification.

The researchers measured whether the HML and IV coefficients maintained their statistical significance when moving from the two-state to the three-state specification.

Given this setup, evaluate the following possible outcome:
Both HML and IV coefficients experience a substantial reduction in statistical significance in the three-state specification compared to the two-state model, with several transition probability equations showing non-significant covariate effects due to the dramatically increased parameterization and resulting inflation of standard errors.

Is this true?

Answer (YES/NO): YES